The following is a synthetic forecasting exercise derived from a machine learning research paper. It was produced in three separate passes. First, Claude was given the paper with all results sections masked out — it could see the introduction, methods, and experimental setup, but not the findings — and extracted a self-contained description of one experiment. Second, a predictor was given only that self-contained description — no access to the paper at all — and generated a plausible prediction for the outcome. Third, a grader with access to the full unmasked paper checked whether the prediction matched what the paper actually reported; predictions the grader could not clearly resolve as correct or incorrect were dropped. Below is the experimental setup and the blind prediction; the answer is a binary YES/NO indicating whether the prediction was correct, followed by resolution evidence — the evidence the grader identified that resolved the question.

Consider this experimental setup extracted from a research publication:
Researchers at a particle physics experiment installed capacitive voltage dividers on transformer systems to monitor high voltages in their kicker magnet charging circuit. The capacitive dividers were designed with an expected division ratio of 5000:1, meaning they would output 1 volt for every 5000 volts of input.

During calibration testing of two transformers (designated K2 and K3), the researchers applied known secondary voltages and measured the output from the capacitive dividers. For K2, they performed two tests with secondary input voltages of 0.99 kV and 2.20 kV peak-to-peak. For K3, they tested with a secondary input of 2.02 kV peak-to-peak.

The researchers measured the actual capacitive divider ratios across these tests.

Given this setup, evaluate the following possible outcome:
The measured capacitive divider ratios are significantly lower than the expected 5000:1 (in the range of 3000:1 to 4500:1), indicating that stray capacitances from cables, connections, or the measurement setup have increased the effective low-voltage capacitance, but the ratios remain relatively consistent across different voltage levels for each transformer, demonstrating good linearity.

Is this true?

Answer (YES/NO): NO